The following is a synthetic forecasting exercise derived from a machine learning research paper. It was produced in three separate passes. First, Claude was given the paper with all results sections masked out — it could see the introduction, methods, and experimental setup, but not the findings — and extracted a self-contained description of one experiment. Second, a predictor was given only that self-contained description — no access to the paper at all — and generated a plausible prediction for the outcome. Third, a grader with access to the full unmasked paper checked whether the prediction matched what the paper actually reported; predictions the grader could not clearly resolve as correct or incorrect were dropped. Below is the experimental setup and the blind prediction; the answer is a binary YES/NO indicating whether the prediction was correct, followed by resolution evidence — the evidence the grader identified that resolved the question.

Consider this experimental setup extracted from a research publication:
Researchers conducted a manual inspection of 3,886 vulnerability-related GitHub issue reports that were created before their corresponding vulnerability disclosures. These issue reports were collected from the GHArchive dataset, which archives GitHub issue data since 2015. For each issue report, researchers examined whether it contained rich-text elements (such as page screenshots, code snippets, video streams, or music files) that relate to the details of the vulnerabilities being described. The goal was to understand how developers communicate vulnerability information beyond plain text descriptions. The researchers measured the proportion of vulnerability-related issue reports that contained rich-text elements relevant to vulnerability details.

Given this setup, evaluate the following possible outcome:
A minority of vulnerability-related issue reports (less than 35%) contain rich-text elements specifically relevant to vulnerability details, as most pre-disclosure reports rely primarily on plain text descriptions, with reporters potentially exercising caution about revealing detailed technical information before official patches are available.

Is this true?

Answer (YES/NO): NO